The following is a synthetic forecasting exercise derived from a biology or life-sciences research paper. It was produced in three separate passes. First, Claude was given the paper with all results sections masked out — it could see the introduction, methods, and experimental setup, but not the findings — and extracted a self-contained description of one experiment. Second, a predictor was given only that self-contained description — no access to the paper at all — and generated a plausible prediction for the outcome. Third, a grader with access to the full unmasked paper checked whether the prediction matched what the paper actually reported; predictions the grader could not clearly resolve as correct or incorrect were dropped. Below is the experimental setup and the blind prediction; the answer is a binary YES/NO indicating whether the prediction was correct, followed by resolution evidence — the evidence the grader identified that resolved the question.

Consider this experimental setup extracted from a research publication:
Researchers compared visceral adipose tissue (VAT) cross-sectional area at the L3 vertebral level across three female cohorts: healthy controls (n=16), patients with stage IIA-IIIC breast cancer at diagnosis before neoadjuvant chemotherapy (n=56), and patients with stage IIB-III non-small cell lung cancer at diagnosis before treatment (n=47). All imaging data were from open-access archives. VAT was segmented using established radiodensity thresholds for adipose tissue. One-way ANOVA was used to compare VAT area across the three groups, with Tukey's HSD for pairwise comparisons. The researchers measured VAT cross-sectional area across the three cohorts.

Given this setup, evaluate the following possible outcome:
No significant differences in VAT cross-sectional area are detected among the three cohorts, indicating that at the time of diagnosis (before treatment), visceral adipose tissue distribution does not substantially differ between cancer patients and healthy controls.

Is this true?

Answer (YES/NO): YES